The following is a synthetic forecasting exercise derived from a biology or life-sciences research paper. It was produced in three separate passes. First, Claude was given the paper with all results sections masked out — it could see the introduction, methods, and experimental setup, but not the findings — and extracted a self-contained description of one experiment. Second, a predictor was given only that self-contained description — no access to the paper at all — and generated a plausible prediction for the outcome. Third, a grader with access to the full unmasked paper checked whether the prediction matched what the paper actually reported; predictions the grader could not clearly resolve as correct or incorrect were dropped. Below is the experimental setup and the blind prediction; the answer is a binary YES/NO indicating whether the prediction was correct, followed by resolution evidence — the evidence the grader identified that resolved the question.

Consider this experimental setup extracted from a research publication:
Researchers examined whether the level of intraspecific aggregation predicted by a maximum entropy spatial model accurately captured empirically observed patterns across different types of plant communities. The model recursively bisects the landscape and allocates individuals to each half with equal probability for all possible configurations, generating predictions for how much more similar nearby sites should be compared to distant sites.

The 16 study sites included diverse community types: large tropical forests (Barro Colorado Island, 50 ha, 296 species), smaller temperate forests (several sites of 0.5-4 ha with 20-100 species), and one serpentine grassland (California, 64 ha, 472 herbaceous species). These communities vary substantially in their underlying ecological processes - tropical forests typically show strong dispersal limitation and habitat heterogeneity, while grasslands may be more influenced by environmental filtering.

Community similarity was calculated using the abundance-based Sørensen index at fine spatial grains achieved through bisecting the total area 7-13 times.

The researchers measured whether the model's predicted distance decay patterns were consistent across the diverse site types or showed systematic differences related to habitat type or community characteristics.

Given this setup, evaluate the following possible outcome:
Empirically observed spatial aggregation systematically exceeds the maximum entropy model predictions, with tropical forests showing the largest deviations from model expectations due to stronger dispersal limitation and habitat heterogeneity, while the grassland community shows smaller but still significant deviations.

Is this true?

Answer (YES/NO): NO